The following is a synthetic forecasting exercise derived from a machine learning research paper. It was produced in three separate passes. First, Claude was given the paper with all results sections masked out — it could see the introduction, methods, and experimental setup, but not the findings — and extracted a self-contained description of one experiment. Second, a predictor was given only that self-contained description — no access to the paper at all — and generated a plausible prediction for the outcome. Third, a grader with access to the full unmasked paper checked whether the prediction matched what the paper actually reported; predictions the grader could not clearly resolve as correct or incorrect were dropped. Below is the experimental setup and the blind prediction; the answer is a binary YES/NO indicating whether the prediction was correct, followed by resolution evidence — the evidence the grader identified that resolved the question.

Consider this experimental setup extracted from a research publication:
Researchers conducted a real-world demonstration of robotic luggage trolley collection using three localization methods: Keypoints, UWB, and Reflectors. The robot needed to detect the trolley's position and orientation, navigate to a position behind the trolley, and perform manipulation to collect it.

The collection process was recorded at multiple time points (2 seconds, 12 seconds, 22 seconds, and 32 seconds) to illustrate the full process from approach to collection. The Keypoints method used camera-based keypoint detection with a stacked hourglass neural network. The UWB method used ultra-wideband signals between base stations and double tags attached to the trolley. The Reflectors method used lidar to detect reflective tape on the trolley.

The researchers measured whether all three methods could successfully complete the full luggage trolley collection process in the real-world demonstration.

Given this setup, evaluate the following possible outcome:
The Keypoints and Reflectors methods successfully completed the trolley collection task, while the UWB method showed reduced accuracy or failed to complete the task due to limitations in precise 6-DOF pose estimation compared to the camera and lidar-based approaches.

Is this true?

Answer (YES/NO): NO